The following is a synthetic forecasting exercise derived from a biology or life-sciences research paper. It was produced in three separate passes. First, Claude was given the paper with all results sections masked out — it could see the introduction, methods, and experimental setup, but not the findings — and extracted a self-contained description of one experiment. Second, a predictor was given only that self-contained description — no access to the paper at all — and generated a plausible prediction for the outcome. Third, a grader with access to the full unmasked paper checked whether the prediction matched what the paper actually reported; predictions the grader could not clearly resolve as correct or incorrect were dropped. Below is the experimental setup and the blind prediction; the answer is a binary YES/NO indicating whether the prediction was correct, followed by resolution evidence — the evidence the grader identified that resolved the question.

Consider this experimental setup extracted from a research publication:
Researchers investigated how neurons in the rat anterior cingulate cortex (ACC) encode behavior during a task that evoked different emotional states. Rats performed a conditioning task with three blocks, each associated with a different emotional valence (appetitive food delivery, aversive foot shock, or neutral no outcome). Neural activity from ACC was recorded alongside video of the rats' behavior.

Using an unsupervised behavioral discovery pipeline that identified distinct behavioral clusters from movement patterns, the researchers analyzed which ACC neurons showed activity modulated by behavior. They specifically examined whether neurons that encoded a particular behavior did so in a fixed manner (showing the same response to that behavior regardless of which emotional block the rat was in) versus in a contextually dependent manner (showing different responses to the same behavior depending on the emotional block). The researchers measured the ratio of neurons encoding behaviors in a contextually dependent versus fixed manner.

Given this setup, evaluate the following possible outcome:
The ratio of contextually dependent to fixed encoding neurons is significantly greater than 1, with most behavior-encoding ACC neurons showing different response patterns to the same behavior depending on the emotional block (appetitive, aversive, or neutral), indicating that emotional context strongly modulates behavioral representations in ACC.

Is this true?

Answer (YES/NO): YES